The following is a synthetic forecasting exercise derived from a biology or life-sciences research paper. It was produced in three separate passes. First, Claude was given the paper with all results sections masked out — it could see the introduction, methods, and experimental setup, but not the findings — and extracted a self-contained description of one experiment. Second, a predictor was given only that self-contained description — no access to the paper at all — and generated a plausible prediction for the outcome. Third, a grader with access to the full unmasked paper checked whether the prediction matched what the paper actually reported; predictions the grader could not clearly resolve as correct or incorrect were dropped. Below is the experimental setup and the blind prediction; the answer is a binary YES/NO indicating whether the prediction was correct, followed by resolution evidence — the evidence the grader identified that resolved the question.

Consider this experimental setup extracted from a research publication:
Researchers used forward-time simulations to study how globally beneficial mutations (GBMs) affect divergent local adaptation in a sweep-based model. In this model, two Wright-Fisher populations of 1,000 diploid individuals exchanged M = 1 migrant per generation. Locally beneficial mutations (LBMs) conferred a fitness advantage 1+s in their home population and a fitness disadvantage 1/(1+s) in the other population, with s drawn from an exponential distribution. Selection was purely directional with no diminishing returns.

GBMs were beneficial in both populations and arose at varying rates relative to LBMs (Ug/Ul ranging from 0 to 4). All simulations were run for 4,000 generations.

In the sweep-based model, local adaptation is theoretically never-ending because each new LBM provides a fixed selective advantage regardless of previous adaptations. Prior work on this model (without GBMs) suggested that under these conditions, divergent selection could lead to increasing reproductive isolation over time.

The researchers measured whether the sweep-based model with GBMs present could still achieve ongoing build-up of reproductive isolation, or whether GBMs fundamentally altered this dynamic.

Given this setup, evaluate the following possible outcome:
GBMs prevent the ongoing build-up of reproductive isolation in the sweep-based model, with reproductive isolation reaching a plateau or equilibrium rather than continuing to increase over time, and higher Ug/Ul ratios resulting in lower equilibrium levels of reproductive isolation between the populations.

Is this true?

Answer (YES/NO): NO